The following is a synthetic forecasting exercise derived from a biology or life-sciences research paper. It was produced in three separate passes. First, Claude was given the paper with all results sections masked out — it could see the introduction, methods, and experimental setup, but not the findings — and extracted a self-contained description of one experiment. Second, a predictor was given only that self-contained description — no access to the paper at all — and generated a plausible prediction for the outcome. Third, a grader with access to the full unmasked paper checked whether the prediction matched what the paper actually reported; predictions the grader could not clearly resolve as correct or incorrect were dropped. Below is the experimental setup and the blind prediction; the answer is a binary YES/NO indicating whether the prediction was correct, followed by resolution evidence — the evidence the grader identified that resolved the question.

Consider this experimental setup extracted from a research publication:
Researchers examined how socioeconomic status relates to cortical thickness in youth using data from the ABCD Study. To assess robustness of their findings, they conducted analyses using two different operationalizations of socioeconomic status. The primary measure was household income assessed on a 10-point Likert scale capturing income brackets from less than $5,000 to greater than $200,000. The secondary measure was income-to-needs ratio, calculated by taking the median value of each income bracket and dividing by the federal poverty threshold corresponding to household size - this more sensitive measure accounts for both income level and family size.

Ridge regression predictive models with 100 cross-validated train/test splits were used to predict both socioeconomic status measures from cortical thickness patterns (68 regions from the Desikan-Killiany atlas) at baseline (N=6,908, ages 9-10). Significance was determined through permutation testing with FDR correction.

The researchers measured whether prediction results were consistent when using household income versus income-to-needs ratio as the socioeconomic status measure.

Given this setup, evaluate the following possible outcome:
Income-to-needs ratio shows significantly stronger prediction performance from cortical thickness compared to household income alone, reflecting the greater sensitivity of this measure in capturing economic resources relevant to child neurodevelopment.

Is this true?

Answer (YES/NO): NO